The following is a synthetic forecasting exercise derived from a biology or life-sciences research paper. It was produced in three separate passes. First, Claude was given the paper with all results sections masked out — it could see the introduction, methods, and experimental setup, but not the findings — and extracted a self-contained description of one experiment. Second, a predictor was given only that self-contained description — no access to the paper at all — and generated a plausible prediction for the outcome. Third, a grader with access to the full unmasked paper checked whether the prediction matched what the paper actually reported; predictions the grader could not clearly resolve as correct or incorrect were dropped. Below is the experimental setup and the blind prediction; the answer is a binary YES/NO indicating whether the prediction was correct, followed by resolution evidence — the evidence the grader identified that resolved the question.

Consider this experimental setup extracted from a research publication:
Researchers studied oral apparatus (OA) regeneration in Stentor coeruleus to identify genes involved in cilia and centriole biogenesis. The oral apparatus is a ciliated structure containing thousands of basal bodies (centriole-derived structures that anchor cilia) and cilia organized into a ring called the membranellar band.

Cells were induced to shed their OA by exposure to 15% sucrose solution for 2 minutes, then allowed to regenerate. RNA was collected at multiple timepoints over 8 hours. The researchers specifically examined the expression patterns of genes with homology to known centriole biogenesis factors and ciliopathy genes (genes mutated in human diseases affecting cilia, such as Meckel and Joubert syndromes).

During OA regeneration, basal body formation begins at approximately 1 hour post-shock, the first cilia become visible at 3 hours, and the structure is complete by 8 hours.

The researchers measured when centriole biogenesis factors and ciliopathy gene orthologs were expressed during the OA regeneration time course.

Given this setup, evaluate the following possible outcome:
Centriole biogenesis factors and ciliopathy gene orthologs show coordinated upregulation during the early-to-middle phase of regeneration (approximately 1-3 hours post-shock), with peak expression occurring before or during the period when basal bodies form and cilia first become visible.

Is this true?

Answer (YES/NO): NO